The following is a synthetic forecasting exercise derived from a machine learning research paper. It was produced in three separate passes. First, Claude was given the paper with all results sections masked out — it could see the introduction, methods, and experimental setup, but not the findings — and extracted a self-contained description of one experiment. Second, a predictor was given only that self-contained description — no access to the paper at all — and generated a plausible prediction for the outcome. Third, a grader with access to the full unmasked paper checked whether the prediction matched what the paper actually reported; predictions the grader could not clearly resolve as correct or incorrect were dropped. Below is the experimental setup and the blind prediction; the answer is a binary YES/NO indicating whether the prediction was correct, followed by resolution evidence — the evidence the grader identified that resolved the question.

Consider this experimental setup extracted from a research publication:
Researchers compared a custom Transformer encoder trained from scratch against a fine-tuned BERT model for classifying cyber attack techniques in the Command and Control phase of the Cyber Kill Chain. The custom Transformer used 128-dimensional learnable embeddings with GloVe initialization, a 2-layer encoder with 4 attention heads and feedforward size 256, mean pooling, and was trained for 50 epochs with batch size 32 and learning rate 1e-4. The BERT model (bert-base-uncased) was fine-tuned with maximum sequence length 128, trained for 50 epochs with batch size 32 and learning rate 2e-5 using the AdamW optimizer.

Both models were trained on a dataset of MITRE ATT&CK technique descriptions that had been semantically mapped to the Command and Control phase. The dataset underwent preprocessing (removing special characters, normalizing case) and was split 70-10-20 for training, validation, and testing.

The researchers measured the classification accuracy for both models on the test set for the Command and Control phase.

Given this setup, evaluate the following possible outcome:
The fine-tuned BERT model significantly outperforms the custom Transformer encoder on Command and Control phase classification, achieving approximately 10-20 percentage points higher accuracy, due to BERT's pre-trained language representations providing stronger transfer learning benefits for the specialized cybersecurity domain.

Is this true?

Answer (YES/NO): YES